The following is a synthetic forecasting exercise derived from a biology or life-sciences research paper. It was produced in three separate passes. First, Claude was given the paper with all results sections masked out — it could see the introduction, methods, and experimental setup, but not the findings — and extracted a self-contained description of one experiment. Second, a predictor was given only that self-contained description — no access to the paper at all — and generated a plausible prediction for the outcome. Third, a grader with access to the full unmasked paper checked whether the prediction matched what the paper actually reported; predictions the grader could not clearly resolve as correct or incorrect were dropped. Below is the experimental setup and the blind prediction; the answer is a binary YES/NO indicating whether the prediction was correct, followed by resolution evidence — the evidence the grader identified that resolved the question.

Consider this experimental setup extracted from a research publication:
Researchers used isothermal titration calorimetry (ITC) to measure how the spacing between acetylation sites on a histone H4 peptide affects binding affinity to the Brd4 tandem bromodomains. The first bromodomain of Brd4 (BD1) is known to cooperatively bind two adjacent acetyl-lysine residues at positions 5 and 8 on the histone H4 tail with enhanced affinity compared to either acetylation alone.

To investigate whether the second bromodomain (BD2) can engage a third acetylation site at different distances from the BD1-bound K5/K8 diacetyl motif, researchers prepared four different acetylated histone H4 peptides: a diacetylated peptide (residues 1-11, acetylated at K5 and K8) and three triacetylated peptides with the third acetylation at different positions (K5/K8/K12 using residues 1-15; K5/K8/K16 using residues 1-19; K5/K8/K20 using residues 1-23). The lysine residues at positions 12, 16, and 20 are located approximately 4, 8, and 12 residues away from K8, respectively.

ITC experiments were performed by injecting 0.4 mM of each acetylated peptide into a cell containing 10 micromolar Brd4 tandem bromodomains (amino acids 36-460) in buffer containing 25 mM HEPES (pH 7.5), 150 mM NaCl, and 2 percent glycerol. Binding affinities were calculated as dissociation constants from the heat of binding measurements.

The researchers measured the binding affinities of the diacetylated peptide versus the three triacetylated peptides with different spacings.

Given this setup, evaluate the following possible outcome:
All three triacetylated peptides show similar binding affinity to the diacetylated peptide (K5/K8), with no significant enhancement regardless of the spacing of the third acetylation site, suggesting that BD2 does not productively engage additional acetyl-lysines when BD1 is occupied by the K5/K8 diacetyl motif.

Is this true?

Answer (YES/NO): NO